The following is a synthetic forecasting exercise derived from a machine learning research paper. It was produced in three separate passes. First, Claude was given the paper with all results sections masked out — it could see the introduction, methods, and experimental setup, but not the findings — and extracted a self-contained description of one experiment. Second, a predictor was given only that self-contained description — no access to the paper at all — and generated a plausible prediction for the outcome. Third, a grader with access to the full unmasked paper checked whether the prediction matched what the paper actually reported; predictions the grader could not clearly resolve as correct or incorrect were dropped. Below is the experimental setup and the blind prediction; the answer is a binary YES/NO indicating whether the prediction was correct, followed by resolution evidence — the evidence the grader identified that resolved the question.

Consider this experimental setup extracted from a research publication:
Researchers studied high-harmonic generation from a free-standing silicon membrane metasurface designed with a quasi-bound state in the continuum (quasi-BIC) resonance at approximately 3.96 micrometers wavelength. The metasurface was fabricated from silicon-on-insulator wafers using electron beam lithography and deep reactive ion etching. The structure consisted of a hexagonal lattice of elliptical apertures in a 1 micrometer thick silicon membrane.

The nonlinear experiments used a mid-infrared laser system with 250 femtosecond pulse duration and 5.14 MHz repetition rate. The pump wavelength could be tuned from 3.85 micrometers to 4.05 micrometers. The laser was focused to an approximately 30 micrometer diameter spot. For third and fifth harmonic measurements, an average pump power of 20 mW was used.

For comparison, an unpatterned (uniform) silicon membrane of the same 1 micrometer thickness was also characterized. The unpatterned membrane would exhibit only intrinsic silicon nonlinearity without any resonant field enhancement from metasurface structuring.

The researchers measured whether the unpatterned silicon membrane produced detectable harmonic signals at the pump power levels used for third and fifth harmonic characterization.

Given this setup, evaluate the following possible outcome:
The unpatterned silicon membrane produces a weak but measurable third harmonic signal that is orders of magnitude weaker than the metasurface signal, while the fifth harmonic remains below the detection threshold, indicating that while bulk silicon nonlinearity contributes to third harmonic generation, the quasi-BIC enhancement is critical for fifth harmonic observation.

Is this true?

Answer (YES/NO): NO